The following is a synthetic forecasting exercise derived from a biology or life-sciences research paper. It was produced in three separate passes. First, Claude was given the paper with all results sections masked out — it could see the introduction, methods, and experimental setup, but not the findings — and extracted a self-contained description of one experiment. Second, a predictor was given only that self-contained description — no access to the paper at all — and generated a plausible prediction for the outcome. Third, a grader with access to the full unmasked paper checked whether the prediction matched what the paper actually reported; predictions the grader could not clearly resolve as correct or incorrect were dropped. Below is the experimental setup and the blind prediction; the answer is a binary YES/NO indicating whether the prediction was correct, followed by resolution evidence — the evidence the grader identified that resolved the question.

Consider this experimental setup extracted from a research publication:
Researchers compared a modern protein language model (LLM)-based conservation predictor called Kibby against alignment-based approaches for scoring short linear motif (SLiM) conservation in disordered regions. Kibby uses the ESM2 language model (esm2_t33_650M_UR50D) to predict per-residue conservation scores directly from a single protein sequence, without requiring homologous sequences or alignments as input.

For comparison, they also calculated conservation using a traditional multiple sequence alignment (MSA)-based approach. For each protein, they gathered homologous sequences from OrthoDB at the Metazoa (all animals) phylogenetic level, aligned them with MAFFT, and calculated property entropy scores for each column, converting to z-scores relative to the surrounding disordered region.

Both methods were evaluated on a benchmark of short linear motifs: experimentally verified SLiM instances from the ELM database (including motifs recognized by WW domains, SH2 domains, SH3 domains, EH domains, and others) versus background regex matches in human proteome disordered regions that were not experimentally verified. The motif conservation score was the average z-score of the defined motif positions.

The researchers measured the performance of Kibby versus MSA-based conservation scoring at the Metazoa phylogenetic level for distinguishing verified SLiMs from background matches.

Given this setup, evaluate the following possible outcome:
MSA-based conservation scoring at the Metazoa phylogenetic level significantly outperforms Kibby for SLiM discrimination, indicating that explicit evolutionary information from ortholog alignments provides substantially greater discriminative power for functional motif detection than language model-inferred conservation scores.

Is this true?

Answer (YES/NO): NO